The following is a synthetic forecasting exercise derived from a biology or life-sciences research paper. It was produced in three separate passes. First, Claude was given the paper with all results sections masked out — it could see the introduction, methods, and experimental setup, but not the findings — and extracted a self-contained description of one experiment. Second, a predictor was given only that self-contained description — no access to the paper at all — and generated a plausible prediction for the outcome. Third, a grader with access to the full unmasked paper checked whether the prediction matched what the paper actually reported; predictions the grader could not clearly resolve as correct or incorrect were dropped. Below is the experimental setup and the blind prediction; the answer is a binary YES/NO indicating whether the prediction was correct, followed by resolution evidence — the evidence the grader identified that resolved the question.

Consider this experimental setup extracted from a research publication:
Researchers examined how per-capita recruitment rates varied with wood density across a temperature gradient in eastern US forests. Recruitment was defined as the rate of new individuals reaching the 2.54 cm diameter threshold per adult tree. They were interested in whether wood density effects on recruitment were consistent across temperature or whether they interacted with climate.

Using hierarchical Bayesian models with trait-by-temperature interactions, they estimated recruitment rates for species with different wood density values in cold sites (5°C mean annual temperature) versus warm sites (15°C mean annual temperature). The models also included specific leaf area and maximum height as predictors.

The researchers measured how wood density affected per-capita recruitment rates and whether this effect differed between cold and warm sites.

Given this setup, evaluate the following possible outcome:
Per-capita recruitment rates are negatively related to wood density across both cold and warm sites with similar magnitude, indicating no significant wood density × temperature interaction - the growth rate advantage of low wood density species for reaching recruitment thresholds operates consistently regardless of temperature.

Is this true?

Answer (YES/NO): NO